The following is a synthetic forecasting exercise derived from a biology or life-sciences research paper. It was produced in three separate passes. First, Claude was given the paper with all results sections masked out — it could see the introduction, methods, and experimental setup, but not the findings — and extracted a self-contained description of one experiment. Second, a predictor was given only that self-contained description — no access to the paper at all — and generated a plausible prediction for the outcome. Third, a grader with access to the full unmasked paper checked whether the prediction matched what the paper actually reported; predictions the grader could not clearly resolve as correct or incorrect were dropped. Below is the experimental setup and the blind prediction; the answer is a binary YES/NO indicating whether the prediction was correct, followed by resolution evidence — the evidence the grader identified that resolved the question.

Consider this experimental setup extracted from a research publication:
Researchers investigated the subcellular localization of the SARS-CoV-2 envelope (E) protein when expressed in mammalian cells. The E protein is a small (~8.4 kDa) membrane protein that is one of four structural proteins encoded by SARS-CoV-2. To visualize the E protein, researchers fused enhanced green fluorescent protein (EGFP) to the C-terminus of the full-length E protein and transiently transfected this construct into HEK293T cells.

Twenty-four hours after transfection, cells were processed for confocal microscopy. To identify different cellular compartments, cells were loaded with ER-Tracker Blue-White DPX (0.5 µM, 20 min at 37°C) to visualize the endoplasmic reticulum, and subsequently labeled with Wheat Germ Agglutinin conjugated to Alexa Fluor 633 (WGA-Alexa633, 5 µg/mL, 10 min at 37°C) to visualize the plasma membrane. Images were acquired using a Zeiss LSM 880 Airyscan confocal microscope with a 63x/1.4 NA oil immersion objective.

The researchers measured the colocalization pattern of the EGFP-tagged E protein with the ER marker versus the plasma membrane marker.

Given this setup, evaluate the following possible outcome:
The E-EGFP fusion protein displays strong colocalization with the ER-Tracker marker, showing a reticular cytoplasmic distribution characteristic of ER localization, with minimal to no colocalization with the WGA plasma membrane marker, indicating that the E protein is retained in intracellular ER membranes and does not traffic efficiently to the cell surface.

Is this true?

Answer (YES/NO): NO